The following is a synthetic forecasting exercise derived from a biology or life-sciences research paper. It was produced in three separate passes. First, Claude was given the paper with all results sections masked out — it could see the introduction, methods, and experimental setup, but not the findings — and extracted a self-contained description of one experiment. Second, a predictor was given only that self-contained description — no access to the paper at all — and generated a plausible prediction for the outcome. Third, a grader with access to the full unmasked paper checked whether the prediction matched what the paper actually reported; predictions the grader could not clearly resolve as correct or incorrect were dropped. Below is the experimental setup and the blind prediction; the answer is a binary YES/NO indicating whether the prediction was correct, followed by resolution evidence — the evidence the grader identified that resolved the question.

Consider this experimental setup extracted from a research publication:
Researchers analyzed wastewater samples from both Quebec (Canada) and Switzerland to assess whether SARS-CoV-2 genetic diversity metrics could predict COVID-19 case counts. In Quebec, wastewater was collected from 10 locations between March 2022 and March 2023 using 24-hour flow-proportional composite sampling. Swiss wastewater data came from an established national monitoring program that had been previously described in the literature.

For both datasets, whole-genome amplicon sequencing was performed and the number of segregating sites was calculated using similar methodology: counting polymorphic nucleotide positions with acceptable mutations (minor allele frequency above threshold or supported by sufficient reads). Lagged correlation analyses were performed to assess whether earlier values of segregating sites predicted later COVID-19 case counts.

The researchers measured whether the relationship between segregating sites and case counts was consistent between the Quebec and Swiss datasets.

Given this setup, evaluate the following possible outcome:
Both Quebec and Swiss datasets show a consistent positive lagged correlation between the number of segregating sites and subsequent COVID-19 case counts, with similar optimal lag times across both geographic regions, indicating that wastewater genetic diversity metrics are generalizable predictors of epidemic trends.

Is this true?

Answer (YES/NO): YES